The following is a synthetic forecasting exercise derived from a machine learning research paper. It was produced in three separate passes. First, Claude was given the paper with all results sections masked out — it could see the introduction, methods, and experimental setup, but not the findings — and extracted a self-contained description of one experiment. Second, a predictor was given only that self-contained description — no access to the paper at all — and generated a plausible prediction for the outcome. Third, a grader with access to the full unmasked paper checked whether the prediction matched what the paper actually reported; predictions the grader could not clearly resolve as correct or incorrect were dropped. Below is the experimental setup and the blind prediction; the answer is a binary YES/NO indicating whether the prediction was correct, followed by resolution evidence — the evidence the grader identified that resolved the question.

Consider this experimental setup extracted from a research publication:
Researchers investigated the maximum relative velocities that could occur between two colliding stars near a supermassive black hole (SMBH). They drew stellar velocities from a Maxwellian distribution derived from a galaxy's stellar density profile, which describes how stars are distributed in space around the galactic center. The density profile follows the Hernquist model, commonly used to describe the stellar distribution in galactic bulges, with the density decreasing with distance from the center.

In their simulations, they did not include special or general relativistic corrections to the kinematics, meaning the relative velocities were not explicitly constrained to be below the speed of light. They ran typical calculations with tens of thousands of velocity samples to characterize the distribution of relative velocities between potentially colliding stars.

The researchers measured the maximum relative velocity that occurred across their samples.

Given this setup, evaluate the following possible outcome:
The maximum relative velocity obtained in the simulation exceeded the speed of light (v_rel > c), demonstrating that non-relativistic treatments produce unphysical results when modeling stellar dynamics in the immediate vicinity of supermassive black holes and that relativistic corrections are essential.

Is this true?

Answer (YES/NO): NO